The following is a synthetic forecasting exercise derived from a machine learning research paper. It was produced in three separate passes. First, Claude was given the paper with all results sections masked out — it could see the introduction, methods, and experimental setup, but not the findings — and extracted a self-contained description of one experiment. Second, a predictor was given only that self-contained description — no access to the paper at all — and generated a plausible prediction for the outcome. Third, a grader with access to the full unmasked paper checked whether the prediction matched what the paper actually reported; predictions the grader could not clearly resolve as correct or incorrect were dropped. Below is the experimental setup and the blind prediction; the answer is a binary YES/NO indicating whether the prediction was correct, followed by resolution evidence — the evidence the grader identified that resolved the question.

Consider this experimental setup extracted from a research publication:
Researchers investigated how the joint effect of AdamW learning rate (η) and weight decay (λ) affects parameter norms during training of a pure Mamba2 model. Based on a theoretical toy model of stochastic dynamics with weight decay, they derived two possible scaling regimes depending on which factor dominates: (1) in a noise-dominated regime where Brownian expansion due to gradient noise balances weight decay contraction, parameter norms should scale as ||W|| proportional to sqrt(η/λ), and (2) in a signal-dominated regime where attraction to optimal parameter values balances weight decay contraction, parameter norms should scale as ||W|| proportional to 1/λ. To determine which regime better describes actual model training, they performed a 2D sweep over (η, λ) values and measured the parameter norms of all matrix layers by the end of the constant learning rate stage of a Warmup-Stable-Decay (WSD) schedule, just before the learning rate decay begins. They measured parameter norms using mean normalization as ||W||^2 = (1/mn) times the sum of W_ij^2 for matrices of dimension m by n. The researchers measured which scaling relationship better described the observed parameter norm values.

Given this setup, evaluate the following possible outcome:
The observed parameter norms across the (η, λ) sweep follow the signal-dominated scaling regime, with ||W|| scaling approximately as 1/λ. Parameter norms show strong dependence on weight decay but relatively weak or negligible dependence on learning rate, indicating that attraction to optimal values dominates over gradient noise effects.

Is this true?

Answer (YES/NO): NO